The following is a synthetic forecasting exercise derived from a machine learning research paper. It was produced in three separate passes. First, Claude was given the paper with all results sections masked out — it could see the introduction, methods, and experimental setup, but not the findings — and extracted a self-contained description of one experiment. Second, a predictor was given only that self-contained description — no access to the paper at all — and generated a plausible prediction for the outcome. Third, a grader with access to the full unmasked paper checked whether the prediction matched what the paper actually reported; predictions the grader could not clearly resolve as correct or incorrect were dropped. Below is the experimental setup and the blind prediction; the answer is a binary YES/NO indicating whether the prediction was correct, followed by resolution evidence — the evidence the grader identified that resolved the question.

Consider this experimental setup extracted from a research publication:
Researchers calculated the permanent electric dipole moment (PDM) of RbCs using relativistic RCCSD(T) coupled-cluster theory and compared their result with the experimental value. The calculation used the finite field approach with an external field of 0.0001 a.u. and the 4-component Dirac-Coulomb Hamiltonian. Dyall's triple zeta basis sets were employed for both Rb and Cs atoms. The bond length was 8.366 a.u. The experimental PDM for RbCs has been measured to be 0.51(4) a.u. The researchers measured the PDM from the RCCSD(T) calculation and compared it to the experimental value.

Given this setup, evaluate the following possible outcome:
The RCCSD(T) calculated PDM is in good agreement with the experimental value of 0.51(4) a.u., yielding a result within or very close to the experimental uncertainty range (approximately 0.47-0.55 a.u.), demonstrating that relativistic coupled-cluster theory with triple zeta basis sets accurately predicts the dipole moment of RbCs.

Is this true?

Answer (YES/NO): YES